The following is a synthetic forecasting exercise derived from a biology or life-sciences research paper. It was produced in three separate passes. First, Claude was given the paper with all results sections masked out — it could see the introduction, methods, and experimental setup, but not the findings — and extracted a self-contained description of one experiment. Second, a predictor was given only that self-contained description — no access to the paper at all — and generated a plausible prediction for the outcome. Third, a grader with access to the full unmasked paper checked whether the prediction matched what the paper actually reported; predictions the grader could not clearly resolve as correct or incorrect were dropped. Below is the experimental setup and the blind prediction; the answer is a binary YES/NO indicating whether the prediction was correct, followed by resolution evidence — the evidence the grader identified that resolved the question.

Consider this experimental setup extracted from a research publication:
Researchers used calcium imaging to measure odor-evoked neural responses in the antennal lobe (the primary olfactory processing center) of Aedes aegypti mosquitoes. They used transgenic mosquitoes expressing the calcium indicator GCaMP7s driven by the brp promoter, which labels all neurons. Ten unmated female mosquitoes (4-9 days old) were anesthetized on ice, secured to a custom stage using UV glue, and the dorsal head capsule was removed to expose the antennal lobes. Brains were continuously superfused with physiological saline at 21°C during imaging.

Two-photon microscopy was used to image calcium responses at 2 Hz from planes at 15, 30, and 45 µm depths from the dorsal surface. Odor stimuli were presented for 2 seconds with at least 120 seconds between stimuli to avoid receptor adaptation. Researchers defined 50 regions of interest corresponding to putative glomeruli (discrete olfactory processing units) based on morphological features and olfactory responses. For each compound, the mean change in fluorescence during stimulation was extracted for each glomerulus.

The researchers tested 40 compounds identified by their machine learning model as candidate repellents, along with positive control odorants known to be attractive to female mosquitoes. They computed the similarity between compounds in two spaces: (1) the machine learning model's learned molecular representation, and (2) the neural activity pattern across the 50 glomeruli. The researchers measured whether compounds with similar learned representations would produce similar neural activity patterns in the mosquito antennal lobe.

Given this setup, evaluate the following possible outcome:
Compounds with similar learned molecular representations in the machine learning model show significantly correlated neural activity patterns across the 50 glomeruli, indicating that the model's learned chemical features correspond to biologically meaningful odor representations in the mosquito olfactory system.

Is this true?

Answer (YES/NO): NO